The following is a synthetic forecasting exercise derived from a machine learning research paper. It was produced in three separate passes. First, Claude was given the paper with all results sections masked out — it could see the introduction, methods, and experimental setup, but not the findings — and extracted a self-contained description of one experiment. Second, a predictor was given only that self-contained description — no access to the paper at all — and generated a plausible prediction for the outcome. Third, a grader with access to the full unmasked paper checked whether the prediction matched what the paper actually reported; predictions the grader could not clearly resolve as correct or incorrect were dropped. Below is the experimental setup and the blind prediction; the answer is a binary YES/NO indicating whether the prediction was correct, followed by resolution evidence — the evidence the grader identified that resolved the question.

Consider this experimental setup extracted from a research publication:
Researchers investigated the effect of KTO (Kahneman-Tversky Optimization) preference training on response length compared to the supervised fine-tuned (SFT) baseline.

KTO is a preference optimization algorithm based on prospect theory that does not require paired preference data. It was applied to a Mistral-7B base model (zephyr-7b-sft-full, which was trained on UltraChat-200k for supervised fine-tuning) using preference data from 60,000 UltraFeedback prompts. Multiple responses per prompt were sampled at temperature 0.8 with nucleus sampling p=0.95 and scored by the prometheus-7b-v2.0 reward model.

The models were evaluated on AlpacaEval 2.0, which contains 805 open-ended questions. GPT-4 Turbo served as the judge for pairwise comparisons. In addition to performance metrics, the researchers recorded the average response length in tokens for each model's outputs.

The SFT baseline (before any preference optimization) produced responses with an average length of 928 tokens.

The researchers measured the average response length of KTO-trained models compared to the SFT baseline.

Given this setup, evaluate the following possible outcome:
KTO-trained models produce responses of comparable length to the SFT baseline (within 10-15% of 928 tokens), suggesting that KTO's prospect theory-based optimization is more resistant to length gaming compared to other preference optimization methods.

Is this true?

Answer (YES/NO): NO